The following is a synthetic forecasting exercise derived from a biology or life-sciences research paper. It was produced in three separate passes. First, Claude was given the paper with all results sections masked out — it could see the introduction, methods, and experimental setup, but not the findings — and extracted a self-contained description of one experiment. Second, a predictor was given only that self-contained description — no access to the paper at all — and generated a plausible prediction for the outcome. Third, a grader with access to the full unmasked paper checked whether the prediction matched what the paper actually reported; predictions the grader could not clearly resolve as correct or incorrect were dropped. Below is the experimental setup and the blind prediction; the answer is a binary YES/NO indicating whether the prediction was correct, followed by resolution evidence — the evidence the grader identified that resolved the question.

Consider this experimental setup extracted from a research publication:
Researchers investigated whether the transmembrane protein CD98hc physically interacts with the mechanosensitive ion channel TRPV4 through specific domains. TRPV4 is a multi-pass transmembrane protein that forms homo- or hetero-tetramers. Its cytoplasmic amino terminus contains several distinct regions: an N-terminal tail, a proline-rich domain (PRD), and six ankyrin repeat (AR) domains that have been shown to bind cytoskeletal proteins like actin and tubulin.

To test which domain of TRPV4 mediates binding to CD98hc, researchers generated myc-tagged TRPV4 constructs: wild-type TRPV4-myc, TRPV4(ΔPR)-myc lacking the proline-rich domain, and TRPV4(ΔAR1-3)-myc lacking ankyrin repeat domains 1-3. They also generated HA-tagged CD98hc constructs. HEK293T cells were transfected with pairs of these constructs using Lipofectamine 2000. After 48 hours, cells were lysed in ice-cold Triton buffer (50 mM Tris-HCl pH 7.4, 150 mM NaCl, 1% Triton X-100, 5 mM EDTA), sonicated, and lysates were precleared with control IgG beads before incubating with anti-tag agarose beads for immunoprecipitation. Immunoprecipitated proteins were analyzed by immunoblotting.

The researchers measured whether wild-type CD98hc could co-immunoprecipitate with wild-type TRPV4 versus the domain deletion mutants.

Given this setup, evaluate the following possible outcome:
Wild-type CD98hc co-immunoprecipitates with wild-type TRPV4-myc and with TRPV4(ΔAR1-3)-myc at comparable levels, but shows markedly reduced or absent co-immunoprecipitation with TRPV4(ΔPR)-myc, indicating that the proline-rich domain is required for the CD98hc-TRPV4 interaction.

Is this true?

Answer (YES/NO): NO